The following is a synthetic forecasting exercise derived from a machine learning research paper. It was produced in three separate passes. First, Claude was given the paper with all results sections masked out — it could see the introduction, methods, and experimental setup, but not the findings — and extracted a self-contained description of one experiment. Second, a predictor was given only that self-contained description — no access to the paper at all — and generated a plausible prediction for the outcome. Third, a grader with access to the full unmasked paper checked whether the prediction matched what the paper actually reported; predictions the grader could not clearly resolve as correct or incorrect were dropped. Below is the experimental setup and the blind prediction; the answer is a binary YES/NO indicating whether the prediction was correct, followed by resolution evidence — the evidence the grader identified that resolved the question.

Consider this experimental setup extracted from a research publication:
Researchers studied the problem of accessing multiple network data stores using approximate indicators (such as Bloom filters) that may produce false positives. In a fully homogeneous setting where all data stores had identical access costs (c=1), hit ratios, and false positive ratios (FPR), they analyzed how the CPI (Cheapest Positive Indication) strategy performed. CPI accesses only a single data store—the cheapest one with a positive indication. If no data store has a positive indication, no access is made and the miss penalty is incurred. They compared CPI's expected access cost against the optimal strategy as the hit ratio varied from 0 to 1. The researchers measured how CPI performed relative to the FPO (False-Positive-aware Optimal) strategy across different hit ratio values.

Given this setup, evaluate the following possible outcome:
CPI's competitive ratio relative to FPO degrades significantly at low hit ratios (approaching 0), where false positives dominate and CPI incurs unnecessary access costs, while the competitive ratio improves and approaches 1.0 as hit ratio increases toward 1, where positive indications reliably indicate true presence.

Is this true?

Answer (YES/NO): YES